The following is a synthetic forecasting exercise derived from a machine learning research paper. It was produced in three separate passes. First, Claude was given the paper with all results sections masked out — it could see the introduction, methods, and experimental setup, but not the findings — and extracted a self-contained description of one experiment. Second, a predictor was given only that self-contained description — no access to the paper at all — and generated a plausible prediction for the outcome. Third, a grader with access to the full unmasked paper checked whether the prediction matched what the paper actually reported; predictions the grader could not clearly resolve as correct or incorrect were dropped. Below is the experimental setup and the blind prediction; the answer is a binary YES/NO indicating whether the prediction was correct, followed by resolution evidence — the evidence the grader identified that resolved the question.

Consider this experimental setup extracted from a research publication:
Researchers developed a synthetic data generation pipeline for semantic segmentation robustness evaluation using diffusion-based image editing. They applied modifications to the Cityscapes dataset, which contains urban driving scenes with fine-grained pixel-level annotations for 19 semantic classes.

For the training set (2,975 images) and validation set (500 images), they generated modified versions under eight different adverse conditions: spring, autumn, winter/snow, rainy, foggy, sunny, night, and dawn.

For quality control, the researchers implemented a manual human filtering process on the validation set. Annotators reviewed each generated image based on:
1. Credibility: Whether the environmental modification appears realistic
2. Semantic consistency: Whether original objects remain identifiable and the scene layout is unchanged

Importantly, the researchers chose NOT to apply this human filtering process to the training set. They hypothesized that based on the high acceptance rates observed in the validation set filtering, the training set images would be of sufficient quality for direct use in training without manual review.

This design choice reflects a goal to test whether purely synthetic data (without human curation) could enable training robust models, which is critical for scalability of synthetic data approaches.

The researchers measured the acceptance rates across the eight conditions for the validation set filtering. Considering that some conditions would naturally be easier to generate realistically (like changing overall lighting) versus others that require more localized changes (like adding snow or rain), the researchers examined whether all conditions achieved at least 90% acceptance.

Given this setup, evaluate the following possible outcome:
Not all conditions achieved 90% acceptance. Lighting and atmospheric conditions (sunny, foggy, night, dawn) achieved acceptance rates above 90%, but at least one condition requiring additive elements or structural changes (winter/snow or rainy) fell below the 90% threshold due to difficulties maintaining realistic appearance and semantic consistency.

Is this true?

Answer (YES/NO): NO